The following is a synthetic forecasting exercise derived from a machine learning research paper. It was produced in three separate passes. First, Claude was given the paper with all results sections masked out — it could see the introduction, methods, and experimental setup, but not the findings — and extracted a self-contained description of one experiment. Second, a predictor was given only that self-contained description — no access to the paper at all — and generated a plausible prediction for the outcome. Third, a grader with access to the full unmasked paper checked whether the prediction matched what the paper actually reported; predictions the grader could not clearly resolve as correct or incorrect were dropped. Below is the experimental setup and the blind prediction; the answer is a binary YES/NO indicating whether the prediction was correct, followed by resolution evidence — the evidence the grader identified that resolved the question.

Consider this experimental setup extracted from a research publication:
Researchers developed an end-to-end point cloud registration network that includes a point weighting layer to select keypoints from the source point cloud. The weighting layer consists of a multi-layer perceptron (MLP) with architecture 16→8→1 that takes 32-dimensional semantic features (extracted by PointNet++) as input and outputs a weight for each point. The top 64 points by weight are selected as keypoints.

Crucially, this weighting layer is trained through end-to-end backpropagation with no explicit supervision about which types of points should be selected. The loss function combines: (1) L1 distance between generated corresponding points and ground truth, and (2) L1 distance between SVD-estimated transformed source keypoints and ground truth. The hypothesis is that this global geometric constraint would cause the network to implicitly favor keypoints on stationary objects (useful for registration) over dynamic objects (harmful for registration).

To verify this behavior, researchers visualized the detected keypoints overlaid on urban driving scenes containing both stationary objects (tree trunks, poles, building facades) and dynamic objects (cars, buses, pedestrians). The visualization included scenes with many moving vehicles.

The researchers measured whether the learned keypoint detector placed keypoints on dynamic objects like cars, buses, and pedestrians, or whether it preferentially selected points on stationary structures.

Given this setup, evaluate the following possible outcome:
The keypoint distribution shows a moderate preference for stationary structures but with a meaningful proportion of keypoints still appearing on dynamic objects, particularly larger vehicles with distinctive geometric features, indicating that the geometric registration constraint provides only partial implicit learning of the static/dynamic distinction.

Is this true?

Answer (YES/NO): NO